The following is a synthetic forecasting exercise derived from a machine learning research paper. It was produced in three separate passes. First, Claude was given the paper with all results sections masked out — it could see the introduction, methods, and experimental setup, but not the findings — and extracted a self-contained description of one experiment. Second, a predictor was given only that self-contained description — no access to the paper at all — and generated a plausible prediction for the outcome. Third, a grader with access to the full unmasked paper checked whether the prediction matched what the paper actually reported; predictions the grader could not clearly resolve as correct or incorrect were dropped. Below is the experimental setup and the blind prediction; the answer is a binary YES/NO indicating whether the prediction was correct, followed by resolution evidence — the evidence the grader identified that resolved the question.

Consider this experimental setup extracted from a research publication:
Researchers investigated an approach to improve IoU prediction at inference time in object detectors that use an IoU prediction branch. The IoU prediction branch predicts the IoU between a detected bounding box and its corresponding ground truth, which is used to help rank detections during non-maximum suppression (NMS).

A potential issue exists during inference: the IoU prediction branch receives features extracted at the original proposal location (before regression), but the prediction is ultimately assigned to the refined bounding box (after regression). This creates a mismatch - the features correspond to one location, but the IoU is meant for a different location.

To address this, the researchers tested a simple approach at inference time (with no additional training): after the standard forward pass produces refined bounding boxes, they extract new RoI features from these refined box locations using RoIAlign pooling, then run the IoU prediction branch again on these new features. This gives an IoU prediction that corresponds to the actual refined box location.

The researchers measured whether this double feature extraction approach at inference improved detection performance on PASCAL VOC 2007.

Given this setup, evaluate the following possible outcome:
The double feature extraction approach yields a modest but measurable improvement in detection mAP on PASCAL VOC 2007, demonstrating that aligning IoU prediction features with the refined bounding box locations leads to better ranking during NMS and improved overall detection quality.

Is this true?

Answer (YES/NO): YES